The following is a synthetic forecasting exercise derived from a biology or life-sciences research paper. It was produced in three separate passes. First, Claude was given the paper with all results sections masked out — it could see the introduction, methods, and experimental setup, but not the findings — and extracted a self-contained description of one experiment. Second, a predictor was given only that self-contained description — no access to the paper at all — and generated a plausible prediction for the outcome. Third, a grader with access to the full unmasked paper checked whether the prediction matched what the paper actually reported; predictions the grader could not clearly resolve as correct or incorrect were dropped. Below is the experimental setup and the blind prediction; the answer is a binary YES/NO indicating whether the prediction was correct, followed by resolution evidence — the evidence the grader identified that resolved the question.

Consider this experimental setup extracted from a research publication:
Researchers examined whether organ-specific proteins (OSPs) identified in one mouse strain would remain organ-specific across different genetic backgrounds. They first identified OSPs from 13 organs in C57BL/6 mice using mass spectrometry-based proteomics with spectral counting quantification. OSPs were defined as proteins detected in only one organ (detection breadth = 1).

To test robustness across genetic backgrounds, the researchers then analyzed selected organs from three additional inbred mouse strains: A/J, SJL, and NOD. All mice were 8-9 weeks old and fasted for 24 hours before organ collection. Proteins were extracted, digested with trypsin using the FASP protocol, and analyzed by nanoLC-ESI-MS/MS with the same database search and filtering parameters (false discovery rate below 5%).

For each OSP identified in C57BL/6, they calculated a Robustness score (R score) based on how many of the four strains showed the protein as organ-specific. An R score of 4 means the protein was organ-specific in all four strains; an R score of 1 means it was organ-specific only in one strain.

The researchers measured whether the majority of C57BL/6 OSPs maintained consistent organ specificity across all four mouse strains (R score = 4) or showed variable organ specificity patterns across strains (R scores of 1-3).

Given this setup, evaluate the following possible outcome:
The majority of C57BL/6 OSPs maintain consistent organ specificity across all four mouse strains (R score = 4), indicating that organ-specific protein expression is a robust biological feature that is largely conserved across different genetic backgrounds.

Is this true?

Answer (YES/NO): NO